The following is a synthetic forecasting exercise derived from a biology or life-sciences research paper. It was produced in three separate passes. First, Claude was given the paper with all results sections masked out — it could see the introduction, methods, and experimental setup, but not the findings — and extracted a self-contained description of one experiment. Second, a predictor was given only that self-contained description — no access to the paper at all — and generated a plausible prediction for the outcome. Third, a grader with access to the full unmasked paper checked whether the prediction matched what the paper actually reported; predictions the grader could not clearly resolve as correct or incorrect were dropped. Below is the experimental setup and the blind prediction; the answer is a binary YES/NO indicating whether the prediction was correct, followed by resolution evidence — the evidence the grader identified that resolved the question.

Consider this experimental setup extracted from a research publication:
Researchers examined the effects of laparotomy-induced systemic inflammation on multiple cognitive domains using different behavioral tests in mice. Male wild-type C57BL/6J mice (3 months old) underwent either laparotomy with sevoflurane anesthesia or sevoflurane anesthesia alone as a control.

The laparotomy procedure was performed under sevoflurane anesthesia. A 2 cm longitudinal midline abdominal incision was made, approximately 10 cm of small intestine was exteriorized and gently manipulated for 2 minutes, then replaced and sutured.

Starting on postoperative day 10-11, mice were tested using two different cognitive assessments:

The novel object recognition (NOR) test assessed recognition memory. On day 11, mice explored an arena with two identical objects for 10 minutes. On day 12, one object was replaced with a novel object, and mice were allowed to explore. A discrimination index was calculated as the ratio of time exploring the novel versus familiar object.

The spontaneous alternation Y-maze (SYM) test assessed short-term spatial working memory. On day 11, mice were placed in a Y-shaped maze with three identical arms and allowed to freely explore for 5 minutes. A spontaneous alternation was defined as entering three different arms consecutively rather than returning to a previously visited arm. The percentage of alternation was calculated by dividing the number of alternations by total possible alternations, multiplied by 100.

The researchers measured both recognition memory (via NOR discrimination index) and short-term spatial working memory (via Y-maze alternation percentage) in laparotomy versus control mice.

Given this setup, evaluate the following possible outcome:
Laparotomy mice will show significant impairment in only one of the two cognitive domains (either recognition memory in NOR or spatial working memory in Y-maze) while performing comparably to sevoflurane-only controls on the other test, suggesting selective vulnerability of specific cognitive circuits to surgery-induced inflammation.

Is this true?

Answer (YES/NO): NO